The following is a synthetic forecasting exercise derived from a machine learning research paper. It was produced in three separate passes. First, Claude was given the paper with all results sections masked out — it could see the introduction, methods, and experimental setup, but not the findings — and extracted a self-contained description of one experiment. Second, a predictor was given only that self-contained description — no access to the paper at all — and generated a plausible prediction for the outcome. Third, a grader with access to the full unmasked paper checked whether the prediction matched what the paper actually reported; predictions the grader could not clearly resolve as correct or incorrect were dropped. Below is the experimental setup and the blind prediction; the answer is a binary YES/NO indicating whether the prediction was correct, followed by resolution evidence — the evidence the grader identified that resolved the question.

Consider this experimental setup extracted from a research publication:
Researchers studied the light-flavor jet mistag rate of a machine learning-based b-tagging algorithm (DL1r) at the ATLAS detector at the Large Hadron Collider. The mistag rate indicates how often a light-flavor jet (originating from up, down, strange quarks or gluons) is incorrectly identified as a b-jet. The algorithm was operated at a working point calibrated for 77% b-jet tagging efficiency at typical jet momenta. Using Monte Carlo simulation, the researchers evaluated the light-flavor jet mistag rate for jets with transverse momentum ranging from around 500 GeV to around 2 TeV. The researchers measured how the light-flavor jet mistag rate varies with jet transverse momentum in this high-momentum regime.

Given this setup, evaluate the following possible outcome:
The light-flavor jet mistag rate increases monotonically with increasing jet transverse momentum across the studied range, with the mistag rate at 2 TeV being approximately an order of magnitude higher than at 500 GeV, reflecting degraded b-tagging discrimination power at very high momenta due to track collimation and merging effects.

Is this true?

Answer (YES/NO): NO